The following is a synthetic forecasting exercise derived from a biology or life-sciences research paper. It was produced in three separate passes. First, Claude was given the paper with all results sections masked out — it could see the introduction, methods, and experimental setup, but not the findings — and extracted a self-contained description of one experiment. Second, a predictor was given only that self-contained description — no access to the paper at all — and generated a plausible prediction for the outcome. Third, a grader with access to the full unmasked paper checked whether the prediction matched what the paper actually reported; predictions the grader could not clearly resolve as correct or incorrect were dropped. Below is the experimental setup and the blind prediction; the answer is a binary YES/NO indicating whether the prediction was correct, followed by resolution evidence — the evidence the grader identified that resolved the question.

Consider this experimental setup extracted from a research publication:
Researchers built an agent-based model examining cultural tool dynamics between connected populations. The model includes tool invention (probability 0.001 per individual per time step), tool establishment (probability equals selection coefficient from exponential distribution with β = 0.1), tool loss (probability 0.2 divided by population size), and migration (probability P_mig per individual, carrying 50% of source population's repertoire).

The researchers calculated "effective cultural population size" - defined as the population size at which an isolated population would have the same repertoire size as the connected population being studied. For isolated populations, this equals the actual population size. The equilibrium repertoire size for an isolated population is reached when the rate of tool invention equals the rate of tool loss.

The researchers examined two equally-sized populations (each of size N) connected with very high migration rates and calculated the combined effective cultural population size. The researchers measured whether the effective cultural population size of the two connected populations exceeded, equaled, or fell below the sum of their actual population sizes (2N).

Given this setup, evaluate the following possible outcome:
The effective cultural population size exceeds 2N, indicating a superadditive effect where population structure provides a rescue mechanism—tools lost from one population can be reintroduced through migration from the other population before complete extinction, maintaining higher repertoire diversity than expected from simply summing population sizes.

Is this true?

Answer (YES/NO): YES